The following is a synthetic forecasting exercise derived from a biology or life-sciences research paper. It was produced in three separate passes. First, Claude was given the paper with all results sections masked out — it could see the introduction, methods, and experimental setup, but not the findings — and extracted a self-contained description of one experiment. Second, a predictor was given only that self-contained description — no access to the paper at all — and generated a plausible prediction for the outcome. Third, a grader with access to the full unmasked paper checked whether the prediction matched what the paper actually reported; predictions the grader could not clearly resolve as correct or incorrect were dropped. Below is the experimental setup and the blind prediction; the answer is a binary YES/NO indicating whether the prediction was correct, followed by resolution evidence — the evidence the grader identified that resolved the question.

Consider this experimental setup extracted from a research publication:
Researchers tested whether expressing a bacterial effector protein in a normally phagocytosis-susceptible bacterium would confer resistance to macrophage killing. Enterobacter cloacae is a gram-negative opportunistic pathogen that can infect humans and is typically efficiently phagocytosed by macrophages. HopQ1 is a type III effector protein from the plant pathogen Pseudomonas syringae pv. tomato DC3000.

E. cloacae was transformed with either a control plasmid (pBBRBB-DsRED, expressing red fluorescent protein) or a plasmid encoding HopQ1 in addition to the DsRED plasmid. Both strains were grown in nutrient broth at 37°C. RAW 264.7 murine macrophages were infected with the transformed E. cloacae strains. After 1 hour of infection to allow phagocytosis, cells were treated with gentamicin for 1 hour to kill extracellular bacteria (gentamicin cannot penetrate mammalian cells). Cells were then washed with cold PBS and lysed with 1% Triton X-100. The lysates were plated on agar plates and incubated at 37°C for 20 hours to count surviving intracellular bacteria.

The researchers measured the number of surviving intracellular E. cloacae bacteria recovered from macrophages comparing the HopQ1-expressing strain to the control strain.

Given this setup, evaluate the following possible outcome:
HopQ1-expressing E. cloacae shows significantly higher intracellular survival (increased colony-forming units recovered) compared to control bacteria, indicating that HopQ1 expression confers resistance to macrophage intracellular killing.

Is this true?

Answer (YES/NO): NO